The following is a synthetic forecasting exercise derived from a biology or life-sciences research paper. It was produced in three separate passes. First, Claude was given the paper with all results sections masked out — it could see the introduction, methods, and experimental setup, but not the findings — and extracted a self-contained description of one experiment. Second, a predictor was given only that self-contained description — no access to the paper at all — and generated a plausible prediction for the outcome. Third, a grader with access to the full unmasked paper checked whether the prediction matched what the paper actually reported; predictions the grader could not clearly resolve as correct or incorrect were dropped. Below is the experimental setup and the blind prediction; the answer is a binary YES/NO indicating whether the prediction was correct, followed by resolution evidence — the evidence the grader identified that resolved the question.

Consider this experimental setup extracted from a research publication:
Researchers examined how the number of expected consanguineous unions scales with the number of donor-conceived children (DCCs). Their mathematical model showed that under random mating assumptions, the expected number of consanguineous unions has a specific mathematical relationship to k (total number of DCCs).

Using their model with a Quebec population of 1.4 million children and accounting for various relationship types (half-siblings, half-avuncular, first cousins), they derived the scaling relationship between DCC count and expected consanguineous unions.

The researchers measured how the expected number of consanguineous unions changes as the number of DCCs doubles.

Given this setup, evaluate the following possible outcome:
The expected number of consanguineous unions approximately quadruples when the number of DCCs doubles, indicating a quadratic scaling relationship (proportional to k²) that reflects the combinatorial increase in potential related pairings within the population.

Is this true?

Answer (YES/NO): YES